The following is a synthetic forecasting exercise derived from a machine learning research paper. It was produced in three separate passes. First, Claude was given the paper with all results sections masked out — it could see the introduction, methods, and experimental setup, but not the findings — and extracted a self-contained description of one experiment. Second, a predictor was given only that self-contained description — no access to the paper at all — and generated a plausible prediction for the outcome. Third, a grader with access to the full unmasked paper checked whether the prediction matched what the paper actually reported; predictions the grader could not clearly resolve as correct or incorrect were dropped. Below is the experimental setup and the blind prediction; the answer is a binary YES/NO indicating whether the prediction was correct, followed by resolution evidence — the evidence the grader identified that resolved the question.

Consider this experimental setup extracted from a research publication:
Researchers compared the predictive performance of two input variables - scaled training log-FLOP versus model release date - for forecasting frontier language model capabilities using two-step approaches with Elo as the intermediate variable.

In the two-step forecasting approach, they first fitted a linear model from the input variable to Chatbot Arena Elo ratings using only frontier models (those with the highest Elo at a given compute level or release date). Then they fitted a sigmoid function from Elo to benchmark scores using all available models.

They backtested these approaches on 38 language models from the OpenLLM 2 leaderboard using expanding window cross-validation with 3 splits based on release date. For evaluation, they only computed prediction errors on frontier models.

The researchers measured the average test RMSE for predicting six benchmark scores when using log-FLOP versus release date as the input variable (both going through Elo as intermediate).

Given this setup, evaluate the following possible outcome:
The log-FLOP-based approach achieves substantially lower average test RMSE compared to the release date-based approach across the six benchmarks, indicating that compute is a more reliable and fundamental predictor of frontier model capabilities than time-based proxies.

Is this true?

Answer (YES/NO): NO